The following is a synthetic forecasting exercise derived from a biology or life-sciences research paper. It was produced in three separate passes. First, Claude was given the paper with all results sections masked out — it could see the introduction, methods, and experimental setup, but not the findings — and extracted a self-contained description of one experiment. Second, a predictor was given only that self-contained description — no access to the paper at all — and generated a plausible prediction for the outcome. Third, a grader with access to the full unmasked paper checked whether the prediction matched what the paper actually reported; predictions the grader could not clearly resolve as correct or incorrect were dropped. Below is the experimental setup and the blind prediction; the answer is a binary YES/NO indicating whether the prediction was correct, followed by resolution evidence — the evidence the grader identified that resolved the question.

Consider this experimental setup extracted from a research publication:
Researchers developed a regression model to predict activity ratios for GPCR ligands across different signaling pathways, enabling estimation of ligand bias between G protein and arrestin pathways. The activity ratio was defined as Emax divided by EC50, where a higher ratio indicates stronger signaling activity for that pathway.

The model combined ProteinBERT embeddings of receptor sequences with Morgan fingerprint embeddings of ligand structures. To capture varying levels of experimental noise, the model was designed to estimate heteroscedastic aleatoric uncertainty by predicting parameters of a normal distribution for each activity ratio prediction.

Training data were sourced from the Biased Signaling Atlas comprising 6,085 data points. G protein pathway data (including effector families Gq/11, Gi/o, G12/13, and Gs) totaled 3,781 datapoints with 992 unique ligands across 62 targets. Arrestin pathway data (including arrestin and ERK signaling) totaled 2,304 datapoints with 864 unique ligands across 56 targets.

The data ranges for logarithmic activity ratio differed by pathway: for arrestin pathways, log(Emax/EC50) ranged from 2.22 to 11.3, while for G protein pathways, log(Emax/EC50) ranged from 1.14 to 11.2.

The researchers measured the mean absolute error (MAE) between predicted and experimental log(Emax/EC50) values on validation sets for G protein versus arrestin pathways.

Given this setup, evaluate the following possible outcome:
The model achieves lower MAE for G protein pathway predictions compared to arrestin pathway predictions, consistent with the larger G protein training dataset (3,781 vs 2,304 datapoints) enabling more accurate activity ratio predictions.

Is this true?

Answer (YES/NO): NO